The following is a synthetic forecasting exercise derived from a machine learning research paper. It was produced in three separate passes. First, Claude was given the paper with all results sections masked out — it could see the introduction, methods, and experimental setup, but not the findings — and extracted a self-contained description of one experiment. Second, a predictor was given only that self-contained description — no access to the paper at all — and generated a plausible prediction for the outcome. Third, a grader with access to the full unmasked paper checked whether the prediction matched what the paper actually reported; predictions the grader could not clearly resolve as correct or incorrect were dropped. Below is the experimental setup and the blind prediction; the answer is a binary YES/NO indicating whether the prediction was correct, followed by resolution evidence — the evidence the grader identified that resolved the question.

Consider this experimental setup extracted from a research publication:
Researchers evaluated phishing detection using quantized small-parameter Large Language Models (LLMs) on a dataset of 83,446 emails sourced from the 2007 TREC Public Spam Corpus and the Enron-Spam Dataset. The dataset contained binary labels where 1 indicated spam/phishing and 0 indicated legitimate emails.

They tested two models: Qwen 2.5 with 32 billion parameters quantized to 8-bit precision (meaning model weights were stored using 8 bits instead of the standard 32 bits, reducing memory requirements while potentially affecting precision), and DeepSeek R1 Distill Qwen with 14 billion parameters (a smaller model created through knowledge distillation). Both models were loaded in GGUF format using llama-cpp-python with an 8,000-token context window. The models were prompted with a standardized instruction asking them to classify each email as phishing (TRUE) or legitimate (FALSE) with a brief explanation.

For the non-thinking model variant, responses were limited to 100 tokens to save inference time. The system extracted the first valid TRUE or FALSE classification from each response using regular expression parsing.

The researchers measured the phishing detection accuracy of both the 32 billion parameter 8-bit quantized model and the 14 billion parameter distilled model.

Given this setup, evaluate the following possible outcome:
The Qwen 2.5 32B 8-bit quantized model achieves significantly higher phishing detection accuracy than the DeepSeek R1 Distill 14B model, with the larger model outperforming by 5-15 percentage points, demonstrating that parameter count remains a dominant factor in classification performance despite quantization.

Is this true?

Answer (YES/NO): NO